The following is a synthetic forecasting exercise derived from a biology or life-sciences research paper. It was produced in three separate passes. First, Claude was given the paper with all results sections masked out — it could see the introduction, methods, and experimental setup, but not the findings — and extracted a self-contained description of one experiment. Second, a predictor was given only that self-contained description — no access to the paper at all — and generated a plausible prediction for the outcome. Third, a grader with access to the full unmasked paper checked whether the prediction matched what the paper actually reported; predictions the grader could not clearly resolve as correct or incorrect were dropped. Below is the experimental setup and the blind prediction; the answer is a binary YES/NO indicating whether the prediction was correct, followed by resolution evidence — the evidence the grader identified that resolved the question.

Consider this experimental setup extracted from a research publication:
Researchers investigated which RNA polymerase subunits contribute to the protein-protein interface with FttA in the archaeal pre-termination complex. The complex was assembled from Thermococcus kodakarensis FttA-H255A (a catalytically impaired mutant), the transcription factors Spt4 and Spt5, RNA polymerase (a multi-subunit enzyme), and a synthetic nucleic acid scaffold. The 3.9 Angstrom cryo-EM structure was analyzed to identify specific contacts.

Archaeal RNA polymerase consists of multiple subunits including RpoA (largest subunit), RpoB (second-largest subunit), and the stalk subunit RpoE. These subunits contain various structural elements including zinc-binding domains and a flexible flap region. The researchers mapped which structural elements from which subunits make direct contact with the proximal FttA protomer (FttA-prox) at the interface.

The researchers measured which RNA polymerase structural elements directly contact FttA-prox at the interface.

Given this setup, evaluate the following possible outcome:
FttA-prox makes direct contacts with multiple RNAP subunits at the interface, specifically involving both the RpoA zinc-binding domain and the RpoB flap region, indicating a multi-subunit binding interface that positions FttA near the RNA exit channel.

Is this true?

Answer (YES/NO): YES